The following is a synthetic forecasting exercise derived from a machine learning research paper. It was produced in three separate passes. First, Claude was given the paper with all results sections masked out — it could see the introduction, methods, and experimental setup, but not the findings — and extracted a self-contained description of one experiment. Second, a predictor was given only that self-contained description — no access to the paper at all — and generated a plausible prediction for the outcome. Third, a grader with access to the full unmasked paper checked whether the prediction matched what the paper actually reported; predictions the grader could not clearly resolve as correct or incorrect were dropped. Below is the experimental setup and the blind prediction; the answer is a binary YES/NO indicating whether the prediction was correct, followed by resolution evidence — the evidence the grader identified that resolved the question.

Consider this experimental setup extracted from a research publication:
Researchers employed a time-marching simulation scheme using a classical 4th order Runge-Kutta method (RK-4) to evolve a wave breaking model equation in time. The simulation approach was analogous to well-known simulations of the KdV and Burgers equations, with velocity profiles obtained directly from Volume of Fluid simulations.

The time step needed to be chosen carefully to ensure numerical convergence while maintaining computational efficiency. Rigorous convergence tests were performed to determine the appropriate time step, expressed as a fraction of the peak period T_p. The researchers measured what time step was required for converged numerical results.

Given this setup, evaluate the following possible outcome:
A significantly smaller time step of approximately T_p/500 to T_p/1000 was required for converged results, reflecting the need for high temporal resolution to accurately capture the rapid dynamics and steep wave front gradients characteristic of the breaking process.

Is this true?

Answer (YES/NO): NO